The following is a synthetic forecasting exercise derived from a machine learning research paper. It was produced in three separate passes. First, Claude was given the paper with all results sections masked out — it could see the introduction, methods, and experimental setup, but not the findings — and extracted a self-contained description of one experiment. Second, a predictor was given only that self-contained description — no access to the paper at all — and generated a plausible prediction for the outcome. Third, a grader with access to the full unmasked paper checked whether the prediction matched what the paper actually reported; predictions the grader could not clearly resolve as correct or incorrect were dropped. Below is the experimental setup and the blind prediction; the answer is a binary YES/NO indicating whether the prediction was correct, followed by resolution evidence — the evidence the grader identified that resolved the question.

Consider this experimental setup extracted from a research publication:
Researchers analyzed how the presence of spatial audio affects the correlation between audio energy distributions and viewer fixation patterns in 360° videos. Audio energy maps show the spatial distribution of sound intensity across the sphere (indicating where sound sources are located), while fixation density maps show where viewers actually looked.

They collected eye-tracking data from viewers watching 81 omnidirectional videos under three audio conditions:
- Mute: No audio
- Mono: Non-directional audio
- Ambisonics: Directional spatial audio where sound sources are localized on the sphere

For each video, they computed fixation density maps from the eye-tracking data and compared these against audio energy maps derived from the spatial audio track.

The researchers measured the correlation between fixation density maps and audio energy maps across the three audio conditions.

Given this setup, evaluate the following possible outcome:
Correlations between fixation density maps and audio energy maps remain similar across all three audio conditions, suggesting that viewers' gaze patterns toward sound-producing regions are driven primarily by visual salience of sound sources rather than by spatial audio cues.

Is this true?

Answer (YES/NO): NO